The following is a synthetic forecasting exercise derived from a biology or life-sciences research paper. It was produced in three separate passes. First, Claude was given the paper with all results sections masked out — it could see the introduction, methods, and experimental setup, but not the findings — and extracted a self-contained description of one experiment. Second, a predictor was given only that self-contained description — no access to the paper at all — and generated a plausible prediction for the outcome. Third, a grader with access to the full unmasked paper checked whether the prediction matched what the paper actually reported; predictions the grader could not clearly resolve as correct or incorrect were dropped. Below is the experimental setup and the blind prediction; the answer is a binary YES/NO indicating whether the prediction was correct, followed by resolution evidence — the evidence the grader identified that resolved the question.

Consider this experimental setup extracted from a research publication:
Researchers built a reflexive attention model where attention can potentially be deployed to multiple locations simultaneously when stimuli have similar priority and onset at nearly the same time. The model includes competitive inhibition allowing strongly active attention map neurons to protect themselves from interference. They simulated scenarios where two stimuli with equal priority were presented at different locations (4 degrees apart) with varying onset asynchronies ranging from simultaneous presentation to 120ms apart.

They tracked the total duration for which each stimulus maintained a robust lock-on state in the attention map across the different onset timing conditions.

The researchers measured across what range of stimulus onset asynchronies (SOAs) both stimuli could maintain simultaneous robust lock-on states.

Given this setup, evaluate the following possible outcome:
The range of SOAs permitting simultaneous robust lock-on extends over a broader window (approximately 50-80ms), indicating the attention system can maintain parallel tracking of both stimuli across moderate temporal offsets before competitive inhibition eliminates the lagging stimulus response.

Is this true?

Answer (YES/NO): NO